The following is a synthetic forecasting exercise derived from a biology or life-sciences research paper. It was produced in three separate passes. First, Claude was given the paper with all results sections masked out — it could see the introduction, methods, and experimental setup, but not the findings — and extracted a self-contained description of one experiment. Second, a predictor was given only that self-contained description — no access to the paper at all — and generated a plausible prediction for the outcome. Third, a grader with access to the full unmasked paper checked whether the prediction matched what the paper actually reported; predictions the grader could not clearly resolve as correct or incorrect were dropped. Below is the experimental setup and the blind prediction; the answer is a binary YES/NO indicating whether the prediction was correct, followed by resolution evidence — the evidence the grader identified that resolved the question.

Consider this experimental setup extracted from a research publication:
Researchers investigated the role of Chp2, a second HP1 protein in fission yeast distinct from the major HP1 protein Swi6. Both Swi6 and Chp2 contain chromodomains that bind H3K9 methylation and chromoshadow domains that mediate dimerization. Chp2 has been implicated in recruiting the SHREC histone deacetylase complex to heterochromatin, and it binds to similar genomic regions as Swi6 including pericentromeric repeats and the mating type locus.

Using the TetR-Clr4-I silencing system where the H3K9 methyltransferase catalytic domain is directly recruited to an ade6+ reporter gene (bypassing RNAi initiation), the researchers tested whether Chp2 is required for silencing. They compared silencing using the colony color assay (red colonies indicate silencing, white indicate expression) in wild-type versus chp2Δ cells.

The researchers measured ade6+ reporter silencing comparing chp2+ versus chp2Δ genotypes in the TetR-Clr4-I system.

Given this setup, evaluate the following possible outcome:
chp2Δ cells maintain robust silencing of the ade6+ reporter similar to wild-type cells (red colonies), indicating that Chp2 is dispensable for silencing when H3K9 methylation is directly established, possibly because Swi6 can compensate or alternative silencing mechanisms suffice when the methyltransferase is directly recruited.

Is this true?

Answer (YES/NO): NO